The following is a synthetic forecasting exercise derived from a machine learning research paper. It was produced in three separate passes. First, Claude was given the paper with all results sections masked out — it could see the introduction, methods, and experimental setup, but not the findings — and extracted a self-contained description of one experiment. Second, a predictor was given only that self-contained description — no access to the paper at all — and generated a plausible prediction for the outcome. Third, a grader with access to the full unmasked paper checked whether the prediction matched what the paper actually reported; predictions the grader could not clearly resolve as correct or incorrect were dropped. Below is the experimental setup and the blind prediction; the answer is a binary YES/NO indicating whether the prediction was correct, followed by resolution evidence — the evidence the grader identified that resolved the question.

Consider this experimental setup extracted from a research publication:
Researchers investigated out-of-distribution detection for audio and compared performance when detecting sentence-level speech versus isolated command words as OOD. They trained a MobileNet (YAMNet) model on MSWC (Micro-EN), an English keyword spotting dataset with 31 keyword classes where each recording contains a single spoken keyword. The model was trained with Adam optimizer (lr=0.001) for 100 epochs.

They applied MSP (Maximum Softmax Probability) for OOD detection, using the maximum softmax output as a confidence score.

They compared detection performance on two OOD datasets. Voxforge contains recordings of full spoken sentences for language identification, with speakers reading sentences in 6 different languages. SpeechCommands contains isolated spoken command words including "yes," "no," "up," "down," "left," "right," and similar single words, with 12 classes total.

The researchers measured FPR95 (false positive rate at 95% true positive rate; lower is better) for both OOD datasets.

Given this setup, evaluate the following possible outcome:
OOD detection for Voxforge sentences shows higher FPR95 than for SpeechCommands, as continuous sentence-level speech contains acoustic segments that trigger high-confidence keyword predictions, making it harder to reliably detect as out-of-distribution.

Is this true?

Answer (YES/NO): NO